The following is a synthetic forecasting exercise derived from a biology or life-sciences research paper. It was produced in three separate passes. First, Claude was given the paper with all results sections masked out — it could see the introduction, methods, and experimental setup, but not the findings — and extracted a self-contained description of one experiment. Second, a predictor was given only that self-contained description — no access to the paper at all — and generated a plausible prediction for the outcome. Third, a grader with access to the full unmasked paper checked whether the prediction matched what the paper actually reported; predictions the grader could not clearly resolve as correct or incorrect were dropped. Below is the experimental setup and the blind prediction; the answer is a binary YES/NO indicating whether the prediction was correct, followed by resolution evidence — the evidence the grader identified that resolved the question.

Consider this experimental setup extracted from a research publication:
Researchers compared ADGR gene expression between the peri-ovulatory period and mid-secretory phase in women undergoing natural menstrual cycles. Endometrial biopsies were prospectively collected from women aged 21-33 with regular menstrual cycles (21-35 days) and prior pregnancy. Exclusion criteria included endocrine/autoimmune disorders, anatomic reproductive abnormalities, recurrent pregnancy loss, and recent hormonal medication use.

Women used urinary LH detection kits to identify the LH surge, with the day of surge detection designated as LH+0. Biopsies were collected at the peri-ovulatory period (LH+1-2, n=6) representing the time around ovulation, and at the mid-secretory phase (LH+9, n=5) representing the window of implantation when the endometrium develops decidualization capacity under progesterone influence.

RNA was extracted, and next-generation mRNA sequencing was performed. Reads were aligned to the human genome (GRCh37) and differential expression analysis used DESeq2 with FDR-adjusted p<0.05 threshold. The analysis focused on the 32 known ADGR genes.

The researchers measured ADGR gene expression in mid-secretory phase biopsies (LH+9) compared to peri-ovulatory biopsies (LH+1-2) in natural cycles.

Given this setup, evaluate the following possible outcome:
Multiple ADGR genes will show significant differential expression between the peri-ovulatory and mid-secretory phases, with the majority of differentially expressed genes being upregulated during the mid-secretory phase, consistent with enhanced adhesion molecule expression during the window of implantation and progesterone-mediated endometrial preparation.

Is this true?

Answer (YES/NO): YES